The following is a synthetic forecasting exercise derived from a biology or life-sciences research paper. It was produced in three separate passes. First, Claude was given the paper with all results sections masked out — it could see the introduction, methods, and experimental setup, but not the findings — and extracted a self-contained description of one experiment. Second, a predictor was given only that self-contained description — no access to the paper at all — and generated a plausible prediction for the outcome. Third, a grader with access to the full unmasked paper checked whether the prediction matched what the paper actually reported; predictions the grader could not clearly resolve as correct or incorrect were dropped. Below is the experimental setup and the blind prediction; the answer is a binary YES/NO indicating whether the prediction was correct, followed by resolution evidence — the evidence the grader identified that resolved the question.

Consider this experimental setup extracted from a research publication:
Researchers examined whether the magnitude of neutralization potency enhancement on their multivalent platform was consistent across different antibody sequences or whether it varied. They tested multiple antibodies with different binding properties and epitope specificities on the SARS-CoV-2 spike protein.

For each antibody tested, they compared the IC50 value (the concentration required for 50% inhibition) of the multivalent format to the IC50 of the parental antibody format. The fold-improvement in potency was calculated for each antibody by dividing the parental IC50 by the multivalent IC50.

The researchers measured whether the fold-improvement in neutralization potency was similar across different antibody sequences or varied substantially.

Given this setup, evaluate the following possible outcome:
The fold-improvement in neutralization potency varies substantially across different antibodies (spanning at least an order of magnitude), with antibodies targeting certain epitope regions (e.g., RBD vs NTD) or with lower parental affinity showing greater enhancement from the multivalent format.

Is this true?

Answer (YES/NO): NO